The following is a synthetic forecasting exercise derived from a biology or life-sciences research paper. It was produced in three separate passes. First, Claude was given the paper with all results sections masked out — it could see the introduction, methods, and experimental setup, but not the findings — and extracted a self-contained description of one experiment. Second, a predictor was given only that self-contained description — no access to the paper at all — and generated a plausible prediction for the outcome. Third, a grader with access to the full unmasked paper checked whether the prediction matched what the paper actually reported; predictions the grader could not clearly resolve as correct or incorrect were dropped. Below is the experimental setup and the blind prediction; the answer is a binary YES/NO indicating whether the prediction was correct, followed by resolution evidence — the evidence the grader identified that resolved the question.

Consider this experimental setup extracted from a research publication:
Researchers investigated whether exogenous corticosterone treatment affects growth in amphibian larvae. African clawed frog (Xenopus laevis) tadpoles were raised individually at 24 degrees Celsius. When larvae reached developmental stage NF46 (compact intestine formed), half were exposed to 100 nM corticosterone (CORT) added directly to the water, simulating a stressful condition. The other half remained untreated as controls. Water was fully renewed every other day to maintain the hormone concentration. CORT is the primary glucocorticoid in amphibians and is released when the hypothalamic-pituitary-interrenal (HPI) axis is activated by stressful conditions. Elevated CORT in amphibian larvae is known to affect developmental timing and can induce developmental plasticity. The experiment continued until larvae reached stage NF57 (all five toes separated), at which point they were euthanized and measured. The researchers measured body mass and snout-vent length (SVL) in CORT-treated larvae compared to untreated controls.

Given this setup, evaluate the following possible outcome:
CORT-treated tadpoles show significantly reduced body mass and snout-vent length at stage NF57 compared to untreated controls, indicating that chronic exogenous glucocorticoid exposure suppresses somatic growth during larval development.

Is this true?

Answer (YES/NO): YES